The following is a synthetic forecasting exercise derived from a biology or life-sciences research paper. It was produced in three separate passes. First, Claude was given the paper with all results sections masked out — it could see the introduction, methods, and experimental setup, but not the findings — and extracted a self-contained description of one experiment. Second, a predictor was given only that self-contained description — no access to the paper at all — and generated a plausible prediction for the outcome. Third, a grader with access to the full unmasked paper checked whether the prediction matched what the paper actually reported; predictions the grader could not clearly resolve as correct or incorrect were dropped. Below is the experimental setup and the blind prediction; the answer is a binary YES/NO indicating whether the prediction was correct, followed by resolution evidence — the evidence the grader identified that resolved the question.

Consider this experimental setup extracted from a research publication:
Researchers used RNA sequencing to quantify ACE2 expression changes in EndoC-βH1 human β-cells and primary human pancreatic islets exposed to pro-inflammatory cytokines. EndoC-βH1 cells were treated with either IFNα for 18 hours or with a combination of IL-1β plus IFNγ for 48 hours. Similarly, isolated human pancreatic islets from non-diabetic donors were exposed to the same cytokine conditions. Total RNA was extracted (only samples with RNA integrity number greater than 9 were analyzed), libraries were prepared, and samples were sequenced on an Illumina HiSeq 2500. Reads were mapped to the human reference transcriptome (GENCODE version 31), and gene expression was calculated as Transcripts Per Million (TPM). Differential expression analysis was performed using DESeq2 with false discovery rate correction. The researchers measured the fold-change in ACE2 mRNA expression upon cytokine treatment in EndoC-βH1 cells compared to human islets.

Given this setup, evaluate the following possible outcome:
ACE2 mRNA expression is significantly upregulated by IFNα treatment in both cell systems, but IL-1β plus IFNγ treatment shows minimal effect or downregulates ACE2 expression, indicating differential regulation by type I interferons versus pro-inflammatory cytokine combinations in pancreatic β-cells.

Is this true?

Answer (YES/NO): NO